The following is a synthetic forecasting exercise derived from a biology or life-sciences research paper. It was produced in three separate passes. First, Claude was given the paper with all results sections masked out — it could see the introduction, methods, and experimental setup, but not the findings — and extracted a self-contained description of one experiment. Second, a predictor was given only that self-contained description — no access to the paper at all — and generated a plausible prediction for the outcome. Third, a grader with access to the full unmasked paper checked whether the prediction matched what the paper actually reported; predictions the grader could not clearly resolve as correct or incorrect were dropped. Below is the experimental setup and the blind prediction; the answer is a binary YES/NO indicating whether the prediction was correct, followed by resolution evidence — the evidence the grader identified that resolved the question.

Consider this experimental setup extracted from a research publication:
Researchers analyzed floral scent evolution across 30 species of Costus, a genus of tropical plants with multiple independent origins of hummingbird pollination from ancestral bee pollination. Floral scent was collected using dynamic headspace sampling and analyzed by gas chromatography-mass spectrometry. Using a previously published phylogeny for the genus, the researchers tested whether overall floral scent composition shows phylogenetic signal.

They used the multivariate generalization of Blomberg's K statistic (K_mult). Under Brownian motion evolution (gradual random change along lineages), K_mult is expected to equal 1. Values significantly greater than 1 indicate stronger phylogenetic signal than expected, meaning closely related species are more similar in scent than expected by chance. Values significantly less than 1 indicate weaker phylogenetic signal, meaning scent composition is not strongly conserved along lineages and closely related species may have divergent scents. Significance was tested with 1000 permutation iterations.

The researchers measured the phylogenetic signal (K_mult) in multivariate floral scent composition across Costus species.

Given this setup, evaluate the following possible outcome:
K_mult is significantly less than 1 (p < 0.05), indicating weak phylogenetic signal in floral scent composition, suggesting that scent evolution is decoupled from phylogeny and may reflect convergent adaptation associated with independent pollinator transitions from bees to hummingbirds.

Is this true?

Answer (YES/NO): NO